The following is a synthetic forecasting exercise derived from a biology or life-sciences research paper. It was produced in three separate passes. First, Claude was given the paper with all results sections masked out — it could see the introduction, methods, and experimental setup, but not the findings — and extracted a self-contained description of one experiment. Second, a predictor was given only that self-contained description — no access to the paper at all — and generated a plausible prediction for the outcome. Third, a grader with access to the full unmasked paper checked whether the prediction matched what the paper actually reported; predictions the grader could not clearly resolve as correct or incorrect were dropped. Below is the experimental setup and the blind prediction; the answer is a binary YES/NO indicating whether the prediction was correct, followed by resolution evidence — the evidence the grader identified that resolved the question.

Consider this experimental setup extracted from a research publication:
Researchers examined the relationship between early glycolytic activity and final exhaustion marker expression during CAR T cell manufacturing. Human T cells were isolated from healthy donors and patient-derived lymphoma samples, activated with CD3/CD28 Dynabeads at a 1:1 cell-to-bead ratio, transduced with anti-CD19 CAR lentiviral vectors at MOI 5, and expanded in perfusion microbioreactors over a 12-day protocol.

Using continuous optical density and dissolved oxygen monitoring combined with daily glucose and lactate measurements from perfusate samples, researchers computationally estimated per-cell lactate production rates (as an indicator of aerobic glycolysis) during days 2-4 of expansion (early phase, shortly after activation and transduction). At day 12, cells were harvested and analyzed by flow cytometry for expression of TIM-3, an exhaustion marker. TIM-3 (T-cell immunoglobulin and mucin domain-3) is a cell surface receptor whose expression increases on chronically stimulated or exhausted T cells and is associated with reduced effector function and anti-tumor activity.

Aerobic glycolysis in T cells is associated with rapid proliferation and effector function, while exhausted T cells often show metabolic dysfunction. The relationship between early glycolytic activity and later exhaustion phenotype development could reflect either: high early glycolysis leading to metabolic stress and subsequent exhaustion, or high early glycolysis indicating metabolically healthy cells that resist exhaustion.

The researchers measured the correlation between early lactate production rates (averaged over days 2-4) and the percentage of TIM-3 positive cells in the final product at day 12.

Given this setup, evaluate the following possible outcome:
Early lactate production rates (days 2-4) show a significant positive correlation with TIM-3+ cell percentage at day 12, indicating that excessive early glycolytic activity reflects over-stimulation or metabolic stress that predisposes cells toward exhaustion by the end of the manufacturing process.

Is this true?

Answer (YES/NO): NO